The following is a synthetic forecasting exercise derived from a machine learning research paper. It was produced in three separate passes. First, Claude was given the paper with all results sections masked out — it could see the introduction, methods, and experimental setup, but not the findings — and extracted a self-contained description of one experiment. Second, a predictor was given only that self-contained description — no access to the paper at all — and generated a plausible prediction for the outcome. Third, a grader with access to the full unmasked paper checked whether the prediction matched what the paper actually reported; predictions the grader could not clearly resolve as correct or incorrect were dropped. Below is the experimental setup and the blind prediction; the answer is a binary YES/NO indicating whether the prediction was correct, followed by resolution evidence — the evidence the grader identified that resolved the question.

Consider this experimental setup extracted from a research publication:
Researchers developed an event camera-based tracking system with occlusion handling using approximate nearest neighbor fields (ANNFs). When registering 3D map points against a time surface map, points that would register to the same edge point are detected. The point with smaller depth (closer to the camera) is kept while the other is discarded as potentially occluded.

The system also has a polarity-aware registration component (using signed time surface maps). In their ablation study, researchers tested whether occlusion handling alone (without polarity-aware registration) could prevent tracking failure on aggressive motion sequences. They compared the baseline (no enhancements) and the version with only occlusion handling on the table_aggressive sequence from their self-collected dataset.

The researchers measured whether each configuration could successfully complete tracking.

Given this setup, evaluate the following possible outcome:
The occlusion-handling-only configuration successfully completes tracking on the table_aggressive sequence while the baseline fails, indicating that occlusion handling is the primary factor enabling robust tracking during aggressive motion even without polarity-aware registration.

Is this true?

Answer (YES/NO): NO